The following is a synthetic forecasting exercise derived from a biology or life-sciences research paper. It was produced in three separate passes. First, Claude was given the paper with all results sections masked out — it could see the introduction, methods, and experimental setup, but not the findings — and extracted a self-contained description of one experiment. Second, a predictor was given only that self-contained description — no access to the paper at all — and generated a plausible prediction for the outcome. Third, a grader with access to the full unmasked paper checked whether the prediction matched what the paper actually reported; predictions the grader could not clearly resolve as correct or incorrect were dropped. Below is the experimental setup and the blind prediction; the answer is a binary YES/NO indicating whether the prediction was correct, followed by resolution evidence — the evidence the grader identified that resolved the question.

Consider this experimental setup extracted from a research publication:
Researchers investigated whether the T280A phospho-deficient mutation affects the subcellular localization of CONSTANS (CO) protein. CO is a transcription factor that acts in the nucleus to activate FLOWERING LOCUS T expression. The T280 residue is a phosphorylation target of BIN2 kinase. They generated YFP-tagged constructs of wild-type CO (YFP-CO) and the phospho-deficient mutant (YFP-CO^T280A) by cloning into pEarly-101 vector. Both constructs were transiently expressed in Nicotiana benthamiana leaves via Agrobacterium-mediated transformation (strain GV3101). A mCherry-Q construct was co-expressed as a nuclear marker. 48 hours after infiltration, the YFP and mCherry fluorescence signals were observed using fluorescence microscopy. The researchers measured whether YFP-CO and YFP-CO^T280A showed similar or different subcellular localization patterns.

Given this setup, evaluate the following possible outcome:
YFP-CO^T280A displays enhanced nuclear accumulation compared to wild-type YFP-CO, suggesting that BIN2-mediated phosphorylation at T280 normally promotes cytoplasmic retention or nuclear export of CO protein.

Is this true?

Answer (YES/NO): NO